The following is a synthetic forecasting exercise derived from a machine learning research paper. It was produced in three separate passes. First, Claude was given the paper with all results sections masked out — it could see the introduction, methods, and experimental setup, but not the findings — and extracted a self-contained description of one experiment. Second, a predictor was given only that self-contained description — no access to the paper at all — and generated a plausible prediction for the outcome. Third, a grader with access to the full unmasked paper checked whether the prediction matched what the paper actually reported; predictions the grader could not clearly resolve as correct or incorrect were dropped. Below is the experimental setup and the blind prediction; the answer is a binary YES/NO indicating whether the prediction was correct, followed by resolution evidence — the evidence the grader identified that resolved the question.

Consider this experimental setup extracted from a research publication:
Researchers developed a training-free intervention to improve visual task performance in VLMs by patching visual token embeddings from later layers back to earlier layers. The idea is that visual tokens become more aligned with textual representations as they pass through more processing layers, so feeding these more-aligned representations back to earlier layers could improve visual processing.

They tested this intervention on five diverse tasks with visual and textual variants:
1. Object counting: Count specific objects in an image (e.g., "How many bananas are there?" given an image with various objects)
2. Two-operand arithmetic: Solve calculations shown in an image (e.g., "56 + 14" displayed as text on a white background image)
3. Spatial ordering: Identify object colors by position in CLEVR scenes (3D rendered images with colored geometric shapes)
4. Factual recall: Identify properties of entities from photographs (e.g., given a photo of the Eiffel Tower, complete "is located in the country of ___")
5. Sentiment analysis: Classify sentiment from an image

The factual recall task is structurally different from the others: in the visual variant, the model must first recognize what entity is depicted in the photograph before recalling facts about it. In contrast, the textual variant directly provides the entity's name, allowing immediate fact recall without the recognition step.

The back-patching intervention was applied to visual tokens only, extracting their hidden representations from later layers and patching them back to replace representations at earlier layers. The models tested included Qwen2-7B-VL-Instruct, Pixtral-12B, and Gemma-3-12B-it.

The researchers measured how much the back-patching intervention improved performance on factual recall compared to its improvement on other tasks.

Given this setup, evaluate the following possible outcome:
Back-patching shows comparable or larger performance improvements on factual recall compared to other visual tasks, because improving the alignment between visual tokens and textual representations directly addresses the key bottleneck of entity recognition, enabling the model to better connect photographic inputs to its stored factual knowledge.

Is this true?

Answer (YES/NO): NO